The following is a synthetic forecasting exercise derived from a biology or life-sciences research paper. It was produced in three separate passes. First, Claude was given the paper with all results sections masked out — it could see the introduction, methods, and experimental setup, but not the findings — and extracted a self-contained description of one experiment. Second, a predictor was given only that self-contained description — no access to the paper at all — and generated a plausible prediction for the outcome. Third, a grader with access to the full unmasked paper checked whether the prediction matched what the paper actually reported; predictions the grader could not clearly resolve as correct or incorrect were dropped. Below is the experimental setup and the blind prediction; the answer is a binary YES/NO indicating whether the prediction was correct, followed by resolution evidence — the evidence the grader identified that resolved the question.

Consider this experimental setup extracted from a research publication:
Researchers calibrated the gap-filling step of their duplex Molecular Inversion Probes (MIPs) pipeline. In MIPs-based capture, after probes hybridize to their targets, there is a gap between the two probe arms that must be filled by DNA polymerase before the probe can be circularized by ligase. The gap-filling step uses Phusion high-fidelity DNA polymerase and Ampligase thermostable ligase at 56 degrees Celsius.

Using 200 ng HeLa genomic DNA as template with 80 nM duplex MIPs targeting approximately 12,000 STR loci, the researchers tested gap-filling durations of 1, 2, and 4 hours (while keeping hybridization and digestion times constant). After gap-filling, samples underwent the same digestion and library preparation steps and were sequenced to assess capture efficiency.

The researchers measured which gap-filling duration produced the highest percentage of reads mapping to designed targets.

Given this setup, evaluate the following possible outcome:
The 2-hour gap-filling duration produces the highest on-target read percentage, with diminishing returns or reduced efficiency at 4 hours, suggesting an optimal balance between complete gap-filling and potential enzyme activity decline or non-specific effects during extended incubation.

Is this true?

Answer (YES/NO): NO